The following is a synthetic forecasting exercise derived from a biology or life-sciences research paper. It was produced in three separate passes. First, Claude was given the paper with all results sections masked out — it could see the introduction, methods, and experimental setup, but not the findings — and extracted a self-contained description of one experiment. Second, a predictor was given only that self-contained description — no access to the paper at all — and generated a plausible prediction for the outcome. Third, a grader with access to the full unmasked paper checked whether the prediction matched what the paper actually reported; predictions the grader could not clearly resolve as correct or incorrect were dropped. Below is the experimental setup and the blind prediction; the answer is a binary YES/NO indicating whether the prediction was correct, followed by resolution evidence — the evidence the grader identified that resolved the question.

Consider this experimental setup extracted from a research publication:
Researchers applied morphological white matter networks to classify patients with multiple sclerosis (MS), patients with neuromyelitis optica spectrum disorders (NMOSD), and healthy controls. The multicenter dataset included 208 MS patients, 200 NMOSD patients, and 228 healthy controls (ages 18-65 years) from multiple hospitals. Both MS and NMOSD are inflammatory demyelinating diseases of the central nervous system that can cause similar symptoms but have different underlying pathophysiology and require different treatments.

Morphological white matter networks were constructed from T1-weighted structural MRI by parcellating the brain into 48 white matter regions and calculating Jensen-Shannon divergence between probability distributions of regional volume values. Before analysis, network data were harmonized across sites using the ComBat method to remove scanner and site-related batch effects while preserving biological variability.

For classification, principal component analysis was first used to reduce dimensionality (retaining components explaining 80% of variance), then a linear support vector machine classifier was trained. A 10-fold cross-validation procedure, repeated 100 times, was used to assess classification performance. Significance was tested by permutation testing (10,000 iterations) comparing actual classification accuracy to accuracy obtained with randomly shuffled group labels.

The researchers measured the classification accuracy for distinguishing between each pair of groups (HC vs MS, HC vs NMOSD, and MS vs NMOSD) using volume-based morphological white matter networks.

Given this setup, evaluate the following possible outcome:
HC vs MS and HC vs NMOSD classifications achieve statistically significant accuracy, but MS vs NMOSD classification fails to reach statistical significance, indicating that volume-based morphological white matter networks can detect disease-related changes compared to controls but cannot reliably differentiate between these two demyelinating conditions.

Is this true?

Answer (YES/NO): NO